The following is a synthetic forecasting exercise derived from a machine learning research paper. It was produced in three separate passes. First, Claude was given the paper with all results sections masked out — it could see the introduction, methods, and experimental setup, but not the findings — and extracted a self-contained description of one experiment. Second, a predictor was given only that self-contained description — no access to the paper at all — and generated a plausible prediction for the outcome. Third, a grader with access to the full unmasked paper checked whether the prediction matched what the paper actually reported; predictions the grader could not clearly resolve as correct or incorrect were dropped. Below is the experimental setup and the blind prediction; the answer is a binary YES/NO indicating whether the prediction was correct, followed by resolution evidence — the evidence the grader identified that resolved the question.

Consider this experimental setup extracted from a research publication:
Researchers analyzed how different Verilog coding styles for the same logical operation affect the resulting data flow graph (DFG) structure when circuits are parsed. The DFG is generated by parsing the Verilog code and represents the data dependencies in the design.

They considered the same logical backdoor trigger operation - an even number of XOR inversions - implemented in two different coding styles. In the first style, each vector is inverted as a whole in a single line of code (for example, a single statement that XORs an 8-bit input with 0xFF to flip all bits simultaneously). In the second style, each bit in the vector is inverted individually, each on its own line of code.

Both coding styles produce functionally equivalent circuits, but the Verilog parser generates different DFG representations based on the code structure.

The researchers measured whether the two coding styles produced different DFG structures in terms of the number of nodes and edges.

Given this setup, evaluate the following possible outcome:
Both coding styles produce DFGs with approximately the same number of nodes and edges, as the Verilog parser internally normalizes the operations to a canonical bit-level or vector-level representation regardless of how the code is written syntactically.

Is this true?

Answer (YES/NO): NO